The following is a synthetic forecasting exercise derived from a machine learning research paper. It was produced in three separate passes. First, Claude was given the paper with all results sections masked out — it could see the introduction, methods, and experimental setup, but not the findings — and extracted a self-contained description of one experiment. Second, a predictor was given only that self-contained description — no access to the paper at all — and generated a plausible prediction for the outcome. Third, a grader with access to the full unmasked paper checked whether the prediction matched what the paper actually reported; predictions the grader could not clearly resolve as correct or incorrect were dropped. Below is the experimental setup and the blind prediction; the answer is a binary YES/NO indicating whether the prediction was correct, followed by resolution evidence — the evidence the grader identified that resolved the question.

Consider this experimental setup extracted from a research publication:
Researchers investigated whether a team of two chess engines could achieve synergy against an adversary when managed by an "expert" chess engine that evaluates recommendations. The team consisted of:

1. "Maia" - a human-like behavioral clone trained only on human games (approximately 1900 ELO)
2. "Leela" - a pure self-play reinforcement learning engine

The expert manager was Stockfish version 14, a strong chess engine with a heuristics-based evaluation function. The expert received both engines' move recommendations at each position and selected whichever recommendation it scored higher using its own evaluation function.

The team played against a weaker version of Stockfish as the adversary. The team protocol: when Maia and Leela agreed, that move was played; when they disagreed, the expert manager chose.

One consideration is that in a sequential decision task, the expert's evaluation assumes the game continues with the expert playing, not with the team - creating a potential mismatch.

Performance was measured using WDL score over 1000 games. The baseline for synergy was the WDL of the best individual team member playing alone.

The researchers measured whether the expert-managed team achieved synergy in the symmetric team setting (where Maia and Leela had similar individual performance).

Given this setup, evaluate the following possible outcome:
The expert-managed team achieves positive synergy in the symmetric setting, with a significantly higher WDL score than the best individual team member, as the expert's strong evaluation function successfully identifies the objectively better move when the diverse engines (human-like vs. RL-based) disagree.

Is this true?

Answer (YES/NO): YES